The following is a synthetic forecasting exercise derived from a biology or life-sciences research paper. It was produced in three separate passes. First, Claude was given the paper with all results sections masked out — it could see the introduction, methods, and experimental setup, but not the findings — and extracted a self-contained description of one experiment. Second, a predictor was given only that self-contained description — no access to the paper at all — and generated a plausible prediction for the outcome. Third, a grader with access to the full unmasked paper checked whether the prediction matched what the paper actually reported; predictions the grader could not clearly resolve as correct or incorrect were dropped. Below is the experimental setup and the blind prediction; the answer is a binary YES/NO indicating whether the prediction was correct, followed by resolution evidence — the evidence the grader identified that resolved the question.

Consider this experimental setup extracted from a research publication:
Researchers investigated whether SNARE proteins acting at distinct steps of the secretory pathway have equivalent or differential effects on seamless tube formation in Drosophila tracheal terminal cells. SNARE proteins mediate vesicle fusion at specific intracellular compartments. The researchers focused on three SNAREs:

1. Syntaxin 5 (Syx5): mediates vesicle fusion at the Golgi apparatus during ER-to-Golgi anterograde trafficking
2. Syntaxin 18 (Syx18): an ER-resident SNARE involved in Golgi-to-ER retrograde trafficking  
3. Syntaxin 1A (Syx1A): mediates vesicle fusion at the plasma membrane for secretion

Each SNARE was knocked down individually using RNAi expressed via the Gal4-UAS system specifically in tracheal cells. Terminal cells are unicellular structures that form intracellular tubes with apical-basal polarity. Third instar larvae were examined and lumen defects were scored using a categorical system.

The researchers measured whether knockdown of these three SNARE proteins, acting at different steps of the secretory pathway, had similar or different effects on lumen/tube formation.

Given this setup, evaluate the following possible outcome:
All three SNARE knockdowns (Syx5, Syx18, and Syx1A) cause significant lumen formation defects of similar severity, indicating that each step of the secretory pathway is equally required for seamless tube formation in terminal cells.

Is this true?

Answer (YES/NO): NO